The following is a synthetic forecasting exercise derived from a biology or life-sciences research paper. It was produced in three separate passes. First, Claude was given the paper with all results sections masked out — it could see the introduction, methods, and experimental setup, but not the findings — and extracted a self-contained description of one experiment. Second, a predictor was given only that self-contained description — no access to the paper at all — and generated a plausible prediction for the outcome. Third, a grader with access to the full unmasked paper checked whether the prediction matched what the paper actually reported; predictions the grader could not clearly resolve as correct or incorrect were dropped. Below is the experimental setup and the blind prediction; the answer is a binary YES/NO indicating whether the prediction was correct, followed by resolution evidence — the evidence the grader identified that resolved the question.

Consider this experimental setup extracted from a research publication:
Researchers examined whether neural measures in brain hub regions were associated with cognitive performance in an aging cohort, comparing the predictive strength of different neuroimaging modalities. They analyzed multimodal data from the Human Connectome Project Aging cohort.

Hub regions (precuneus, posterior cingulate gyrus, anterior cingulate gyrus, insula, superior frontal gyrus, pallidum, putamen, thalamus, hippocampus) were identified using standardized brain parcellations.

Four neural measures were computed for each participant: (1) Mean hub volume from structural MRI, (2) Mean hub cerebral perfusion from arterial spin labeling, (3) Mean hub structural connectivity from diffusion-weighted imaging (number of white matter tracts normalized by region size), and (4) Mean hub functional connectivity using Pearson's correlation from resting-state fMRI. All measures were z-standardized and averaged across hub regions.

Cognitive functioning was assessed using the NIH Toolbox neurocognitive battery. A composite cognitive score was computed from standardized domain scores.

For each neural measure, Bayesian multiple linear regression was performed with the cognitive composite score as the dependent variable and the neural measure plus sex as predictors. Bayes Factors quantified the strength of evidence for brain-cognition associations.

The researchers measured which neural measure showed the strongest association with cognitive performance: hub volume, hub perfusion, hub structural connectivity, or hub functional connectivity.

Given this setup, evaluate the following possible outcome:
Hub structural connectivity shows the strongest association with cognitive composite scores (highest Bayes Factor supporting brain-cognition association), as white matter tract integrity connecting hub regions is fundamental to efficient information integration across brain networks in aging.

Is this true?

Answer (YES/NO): NO